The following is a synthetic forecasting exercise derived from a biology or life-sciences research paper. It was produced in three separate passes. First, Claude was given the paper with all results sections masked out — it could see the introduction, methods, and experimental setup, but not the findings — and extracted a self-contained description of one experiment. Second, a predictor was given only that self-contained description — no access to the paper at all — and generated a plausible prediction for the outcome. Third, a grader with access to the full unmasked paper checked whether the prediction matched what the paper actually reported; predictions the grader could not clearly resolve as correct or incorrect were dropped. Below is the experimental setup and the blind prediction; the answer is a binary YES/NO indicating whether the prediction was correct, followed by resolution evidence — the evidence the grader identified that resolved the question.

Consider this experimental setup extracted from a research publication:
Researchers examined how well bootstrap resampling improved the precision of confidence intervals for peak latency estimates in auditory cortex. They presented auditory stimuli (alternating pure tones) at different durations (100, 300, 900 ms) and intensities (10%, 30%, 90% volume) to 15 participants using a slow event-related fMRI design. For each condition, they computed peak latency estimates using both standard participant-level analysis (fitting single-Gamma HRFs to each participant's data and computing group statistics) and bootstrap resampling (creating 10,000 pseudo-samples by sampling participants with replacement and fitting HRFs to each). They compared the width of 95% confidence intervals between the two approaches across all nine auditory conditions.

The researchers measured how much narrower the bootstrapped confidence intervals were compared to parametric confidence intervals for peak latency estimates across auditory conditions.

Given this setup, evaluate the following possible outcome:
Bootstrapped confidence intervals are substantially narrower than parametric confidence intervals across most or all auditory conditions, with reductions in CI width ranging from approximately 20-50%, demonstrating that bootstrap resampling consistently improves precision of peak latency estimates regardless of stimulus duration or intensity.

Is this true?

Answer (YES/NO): YES